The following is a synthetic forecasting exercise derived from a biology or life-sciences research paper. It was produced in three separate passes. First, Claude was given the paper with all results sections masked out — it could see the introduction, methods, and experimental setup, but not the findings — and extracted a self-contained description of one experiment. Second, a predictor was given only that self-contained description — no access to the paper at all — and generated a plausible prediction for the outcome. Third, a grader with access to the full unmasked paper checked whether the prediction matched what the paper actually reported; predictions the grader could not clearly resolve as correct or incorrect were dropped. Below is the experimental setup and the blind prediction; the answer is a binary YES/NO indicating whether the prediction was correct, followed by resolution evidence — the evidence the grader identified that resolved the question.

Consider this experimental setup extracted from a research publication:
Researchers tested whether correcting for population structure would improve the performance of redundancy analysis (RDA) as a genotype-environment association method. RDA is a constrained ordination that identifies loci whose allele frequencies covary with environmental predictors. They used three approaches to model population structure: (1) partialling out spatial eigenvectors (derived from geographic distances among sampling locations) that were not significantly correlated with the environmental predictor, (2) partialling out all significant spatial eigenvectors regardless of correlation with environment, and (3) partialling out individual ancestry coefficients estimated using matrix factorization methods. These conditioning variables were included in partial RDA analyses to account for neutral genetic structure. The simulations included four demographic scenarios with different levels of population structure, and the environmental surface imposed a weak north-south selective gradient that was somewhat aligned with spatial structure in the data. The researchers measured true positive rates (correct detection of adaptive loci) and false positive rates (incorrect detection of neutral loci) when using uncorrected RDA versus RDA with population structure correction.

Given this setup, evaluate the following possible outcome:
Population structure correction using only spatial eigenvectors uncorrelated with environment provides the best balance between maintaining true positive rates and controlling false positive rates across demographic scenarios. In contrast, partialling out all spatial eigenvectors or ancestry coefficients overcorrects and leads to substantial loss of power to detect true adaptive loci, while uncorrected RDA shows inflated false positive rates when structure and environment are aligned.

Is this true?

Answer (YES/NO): NO